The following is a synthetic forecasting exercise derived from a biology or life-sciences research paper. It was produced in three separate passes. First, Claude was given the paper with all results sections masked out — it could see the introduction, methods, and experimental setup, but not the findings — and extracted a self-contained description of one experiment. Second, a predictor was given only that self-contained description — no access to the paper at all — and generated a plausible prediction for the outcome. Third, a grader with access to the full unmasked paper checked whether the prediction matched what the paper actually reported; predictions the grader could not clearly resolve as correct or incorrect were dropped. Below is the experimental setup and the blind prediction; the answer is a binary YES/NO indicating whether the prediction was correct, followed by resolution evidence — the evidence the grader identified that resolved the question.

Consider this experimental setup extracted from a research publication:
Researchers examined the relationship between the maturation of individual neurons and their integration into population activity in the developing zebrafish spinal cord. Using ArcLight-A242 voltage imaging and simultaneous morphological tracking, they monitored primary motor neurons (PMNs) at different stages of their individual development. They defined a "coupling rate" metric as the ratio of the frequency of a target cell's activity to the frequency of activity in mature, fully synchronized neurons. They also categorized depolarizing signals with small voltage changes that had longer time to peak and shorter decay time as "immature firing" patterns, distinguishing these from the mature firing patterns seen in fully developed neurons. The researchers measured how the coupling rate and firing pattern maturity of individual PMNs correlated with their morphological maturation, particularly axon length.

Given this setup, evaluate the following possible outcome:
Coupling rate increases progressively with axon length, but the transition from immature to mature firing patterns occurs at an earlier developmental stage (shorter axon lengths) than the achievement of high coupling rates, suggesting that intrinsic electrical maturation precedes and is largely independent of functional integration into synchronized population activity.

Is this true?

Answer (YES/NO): NO